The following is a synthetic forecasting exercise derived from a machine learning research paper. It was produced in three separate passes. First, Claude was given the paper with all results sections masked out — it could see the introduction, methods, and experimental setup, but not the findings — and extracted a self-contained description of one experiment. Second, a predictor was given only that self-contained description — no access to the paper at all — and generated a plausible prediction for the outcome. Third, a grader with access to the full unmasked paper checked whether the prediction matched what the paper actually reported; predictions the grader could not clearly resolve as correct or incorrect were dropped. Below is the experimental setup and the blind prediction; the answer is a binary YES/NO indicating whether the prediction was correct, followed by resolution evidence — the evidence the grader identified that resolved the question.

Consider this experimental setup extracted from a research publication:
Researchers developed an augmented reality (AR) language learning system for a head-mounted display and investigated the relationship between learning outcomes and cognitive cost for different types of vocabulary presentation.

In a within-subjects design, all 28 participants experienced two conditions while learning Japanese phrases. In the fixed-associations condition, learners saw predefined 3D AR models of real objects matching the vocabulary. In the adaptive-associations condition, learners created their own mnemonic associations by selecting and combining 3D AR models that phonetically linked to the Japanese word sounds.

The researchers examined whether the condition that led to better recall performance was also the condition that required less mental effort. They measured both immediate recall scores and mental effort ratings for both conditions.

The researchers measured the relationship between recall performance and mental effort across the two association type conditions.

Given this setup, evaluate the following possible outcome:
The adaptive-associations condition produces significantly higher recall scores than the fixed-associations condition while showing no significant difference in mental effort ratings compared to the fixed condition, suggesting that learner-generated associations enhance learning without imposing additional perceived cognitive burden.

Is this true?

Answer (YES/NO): NO